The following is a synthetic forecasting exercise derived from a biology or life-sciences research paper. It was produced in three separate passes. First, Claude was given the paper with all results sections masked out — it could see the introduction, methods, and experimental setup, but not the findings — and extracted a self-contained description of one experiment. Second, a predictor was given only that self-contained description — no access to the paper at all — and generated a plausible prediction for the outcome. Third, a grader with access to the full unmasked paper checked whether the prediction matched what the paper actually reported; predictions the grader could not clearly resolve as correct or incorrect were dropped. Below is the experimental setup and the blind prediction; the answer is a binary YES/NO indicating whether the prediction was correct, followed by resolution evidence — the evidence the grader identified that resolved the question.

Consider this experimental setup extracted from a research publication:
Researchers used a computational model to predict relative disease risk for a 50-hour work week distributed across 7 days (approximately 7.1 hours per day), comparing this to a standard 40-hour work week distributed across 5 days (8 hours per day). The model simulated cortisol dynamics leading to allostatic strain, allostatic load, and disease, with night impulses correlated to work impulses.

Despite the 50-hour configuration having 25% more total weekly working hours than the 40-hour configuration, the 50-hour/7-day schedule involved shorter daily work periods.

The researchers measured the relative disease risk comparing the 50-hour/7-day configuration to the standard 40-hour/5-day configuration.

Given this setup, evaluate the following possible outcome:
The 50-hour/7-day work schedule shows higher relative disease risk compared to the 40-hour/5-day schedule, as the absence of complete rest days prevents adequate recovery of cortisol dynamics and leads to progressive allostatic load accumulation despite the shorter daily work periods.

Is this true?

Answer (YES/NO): NO